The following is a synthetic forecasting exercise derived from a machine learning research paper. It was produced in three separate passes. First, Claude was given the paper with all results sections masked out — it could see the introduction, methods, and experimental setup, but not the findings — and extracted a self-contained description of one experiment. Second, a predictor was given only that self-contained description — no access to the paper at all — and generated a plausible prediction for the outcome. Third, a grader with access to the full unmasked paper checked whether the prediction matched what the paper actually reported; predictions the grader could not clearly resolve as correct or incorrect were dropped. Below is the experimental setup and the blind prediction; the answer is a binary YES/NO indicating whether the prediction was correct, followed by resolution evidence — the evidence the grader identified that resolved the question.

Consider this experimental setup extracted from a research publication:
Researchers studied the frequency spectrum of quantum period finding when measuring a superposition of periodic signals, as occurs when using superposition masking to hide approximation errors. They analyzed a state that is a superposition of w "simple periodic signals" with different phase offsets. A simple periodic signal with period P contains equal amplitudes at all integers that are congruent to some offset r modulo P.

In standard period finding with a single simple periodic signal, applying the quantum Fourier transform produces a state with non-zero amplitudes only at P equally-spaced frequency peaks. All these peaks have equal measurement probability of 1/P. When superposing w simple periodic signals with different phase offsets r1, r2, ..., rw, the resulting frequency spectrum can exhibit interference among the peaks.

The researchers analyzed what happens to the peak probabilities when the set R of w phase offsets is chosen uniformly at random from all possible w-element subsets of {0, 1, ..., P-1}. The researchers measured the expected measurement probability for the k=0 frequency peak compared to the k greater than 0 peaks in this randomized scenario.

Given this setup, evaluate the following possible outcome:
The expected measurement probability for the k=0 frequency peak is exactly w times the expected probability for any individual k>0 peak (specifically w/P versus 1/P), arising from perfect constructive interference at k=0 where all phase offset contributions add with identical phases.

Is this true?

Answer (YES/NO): NO